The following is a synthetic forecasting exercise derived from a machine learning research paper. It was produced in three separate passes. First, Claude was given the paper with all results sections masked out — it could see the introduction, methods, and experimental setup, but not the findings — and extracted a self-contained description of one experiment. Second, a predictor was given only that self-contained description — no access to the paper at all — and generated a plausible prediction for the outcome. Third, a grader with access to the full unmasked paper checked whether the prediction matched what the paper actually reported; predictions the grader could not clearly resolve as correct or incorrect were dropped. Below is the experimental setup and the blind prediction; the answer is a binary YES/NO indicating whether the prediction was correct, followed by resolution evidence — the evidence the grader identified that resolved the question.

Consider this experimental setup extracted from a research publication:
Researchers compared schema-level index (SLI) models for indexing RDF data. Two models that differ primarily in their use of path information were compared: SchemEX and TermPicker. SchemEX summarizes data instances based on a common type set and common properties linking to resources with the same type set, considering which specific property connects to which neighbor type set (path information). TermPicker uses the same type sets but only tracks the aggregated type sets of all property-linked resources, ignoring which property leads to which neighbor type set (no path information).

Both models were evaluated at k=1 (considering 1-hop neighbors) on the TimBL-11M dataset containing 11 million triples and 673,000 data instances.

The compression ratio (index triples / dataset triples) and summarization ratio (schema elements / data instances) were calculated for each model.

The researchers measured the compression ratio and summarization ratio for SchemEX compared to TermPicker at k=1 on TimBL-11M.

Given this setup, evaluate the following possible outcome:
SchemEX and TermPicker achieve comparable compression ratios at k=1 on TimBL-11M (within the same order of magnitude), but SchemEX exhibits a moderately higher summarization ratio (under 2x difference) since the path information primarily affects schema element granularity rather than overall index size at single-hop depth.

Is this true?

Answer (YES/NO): YES